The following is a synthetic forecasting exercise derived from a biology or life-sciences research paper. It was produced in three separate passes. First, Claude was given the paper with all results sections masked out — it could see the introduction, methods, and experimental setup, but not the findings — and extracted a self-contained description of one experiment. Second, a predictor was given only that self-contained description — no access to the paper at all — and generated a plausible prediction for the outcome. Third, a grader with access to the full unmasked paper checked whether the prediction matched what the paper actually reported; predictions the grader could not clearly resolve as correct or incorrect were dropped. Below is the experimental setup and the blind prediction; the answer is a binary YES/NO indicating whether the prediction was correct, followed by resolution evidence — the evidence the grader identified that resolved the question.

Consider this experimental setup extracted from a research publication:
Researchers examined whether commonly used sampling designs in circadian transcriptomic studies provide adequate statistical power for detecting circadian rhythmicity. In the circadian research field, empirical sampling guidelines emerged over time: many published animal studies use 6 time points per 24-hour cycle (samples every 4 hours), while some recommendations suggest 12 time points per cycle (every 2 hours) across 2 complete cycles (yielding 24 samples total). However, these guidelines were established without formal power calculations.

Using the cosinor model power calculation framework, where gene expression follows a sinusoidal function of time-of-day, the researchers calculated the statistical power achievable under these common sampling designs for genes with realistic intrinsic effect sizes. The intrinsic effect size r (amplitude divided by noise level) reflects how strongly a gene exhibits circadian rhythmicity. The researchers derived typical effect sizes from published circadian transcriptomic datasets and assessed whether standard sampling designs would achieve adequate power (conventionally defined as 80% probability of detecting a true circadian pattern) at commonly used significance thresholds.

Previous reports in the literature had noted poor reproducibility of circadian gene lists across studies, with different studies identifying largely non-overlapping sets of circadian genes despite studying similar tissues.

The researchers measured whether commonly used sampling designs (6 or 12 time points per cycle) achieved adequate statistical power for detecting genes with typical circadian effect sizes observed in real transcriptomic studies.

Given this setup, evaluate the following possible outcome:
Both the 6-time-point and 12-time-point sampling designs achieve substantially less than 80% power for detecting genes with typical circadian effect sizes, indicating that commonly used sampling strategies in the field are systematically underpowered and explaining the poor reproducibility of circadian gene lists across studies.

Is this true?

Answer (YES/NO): NO